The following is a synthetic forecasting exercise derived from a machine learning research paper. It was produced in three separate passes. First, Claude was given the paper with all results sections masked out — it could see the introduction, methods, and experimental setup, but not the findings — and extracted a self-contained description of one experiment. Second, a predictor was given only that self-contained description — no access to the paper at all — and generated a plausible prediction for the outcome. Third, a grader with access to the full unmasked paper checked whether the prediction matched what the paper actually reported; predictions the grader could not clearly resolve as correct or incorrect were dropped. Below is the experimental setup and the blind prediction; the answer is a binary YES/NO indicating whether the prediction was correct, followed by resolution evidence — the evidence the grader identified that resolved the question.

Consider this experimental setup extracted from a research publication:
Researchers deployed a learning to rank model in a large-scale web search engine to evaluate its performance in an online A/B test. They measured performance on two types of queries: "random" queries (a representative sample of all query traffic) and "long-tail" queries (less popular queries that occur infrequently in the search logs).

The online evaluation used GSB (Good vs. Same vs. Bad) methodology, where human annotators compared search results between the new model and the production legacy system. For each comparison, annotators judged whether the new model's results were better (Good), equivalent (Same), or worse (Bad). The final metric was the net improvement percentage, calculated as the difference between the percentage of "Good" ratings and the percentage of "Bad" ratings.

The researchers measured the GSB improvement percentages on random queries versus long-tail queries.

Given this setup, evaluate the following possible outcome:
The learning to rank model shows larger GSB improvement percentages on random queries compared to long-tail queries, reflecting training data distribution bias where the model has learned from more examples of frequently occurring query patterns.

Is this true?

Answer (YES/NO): NO